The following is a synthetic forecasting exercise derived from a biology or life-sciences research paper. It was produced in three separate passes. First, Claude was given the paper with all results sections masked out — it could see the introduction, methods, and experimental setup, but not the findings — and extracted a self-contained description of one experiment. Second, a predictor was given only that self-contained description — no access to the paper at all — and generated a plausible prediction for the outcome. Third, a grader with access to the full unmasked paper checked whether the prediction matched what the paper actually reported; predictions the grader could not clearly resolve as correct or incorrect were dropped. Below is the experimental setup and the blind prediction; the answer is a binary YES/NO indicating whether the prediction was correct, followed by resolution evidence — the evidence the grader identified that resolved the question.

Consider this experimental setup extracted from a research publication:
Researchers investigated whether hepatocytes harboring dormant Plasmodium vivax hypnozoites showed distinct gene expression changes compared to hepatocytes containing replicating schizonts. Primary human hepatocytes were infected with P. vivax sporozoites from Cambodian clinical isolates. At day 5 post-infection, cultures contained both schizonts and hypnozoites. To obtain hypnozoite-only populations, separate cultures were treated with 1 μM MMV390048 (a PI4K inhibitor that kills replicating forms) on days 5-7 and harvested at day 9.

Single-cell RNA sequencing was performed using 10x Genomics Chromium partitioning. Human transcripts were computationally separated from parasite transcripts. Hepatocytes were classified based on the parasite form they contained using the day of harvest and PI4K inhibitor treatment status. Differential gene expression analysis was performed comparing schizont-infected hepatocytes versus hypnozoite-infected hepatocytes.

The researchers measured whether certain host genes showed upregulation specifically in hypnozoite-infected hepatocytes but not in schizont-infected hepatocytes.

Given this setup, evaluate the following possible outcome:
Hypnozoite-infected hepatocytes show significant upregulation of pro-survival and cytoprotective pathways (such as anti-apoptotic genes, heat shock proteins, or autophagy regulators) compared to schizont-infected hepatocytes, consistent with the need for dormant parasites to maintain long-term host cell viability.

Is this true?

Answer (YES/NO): NO